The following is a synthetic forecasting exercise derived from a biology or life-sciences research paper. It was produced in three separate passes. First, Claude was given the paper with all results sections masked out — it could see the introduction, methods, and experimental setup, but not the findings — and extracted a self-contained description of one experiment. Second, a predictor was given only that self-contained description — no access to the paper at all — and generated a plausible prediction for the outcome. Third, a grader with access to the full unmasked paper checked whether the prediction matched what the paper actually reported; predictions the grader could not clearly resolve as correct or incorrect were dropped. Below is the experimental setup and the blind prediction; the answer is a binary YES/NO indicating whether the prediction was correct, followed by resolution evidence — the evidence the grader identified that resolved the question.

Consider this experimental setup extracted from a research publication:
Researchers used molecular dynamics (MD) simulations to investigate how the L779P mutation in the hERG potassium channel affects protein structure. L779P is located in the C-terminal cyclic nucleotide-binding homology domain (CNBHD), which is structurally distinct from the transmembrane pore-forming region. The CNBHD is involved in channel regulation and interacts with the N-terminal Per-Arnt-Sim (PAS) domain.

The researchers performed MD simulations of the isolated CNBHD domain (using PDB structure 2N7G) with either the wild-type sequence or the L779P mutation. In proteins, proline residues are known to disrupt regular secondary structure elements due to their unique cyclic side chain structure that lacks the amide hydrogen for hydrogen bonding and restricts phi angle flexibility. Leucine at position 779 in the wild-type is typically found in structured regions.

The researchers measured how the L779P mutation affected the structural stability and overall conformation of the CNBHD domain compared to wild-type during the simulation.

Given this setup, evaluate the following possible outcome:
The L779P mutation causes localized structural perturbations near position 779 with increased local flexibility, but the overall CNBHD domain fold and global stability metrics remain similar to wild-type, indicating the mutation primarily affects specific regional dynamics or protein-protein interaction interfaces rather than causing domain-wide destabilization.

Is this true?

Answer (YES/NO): NO